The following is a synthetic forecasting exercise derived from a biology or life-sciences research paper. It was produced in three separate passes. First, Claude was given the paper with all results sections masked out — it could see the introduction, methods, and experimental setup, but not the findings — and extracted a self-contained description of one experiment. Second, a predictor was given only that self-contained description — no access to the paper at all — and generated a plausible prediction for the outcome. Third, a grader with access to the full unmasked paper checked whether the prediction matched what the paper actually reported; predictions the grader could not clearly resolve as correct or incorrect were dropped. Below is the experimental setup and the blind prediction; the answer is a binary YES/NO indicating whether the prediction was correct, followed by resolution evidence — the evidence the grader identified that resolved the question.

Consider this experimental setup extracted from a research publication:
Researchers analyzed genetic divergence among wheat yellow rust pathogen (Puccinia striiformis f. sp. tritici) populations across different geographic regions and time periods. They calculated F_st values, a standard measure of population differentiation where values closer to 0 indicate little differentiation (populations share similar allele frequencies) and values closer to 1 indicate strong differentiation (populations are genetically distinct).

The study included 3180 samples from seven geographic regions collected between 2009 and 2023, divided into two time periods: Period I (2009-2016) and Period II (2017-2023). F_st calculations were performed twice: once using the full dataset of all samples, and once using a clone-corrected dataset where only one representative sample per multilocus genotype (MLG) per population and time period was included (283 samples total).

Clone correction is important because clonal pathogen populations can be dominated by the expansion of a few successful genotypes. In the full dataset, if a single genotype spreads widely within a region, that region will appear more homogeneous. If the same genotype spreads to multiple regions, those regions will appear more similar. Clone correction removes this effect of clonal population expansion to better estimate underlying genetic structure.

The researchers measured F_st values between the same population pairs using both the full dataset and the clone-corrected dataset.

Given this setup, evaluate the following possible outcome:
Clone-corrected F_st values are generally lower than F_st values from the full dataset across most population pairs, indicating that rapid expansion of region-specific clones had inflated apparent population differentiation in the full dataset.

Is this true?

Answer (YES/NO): NO